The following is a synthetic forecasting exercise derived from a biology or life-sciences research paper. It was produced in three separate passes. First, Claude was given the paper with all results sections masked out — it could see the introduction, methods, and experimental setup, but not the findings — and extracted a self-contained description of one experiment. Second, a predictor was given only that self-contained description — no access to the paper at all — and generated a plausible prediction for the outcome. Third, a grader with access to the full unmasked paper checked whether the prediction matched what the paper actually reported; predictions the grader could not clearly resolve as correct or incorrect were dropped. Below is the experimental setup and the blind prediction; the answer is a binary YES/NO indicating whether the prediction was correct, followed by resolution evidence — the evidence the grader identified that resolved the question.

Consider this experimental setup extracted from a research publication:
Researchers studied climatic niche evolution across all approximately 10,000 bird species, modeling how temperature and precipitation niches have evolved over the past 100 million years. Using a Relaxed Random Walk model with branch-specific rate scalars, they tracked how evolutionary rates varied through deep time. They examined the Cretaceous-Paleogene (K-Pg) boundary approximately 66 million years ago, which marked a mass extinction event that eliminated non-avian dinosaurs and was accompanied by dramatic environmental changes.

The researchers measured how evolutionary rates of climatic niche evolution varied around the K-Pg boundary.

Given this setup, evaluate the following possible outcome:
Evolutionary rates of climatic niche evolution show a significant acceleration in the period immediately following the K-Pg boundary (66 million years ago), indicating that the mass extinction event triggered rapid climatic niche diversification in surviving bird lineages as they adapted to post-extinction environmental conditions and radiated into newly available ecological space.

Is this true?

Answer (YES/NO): NO